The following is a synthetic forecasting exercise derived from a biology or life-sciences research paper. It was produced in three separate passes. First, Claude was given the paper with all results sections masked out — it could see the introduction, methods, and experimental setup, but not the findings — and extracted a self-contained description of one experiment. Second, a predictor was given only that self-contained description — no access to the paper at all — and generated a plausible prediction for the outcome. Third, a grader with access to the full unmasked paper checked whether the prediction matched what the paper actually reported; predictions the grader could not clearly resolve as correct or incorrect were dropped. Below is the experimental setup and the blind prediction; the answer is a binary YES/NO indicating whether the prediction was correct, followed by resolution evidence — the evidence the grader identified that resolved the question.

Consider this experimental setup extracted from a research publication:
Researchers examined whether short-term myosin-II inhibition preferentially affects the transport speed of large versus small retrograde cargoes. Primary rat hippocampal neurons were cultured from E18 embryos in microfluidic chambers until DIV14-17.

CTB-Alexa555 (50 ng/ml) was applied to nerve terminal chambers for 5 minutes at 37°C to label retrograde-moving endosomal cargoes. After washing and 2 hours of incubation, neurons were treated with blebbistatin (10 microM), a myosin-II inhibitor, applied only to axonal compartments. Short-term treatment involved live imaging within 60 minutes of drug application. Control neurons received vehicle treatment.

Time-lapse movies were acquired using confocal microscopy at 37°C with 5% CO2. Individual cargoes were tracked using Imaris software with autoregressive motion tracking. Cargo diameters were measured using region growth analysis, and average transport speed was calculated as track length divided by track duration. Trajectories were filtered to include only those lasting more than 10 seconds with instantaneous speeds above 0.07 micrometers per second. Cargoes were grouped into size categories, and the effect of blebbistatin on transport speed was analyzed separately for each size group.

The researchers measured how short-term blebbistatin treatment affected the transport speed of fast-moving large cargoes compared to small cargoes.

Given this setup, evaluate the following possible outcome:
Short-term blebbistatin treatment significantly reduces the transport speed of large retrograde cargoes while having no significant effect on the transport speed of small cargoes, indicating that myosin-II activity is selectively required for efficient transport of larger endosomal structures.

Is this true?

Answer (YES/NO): NO